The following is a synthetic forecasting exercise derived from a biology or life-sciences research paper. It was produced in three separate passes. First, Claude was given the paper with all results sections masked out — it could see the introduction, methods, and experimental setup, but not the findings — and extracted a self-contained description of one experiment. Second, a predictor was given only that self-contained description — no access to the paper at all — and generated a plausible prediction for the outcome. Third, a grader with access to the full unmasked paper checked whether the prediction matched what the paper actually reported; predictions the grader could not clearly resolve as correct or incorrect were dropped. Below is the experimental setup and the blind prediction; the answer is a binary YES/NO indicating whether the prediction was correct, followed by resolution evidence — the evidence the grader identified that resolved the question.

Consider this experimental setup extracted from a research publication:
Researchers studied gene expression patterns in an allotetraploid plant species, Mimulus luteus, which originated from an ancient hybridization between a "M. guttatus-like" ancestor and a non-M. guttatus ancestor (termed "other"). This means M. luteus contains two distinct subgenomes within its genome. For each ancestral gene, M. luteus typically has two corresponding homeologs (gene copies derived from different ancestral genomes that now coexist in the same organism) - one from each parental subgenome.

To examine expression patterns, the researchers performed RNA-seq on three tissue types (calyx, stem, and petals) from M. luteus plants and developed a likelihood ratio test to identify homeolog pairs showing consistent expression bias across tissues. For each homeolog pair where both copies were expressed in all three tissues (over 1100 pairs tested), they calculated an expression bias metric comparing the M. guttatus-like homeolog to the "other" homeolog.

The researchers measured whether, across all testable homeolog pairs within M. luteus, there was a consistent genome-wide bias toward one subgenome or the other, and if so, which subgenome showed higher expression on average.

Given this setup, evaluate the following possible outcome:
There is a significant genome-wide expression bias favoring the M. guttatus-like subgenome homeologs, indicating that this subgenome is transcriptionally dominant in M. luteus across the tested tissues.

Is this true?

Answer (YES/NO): NO